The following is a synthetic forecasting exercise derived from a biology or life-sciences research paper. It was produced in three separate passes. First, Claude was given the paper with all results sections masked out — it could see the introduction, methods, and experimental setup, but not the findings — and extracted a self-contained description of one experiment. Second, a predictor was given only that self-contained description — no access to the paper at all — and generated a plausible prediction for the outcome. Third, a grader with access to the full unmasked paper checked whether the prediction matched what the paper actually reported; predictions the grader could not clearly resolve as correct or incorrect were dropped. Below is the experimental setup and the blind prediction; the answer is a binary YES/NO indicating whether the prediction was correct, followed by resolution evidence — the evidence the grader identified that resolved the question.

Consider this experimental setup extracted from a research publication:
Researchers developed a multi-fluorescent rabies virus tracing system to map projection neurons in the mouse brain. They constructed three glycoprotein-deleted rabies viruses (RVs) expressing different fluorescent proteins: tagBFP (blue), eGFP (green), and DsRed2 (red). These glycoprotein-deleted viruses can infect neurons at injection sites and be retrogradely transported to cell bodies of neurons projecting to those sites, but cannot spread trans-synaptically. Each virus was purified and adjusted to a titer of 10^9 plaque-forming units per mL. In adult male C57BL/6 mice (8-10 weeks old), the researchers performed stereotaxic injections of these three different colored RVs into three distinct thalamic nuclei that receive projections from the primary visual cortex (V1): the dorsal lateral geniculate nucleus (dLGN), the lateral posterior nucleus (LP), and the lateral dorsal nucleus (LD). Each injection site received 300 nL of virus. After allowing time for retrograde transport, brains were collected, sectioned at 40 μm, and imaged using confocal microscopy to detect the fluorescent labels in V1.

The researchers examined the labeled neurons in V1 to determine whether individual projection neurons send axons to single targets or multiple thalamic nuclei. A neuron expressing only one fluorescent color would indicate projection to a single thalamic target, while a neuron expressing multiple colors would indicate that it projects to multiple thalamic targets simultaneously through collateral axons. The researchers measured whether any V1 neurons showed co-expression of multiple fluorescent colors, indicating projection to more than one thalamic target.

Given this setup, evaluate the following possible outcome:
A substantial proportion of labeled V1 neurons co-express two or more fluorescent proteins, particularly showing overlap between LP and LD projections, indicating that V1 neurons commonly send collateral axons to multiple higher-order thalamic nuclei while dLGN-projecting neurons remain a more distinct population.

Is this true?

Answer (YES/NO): NO